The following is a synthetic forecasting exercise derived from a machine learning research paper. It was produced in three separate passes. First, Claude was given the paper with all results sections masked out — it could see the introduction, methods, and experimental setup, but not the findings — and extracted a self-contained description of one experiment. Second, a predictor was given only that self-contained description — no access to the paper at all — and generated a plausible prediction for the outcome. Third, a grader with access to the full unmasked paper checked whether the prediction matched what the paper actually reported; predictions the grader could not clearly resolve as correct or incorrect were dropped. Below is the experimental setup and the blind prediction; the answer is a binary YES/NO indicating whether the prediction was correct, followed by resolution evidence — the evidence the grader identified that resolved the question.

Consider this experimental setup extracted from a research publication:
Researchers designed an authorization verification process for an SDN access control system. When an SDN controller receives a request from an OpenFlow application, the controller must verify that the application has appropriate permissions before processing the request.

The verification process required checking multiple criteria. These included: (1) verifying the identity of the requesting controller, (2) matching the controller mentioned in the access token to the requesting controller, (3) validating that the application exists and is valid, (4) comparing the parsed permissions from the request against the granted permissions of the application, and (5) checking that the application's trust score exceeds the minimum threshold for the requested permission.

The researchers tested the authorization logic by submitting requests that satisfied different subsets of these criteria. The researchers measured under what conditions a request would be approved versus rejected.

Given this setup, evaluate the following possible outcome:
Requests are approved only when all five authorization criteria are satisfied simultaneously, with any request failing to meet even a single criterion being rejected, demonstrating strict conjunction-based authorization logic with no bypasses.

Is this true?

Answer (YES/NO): YES